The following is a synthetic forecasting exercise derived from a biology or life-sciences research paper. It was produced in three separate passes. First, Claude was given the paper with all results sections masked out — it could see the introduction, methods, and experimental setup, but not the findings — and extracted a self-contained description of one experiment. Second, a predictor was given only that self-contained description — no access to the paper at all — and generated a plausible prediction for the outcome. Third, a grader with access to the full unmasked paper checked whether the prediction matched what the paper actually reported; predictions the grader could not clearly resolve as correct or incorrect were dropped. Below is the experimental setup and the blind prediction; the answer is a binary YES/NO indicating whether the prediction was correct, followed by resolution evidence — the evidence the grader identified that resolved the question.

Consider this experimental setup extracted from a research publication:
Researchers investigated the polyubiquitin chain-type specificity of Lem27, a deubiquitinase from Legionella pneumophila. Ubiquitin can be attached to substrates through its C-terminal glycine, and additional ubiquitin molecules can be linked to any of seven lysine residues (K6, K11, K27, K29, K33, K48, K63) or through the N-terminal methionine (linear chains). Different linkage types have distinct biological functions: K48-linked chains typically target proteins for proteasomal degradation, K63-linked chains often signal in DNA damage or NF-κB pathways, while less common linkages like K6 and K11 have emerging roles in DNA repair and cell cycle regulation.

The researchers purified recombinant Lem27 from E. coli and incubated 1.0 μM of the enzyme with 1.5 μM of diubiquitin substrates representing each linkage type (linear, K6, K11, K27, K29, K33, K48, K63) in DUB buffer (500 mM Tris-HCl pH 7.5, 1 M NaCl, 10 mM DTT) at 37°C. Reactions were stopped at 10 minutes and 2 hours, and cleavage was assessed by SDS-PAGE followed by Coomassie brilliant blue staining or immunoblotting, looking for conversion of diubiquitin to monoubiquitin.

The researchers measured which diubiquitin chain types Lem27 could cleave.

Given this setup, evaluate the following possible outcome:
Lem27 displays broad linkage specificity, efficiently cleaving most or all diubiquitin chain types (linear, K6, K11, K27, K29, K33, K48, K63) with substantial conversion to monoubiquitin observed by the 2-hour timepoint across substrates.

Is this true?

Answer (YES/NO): NO